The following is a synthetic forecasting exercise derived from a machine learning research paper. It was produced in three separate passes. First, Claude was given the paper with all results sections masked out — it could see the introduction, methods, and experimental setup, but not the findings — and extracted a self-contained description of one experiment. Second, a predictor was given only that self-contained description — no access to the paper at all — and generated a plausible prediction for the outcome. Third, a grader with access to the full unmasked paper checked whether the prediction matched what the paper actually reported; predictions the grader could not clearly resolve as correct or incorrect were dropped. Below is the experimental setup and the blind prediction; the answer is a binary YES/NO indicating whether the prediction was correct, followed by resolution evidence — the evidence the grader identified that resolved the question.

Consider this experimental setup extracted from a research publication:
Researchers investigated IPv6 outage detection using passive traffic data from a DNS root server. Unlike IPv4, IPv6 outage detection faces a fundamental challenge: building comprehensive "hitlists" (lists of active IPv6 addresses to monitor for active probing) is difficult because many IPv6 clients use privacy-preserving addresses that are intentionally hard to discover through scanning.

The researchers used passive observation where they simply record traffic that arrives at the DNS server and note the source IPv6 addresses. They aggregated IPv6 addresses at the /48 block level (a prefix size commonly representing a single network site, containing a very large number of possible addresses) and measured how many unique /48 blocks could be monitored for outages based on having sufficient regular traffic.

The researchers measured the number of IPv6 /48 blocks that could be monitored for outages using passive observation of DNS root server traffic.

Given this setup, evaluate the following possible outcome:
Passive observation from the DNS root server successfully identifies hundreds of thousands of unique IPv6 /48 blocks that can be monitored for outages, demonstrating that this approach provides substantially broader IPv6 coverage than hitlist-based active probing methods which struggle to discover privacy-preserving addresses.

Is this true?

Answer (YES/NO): NO